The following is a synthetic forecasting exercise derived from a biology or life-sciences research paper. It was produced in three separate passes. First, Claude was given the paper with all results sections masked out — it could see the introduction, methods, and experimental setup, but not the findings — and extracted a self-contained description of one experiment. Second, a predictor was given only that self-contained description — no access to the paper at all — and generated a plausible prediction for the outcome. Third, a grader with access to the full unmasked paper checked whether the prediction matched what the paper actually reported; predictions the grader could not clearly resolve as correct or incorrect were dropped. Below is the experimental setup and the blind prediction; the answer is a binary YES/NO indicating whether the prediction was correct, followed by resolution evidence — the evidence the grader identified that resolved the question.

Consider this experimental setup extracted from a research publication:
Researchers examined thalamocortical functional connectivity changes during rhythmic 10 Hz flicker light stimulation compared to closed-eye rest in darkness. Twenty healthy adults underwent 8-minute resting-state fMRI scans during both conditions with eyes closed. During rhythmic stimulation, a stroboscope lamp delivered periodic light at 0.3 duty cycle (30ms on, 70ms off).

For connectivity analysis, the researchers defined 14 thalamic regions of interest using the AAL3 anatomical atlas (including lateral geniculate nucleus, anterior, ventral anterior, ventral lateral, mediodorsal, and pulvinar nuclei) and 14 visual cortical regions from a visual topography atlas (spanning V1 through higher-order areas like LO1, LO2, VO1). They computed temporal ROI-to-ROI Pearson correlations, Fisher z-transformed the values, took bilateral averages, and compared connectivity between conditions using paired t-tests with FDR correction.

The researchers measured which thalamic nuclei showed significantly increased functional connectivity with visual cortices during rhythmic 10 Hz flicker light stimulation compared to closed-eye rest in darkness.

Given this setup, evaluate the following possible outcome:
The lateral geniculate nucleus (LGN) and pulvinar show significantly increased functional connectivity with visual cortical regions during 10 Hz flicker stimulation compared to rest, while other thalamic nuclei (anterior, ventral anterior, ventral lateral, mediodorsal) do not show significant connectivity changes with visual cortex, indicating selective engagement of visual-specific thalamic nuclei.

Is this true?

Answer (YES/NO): NO